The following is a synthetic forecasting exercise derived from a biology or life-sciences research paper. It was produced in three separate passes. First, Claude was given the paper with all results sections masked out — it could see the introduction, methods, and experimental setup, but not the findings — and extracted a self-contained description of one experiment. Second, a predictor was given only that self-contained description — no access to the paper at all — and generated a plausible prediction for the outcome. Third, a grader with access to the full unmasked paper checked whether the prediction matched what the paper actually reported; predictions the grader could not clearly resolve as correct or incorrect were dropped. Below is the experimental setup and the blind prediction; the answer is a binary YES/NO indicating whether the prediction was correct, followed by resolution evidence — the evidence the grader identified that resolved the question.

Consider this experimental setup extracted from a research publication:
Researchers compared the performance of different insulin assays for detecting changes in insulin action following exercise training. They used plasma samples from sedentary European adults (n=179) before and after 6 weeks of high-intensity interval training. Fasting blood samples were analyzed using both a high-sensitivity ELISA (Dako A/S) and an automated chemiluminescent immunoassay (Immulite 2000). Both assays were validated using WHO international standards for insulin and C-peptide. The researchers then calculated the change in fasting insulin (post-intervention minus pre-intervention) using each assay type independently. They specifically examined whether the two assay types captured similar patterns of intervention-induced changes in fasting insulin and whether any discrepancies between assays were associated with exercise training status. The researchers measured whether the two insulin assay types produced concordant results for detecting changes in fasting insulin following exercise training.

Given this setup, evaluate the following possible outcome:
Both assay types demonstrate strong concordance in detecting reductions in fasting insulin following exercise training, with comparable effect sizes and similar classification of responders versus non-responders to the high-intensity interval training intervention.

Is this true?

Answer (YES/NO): NO